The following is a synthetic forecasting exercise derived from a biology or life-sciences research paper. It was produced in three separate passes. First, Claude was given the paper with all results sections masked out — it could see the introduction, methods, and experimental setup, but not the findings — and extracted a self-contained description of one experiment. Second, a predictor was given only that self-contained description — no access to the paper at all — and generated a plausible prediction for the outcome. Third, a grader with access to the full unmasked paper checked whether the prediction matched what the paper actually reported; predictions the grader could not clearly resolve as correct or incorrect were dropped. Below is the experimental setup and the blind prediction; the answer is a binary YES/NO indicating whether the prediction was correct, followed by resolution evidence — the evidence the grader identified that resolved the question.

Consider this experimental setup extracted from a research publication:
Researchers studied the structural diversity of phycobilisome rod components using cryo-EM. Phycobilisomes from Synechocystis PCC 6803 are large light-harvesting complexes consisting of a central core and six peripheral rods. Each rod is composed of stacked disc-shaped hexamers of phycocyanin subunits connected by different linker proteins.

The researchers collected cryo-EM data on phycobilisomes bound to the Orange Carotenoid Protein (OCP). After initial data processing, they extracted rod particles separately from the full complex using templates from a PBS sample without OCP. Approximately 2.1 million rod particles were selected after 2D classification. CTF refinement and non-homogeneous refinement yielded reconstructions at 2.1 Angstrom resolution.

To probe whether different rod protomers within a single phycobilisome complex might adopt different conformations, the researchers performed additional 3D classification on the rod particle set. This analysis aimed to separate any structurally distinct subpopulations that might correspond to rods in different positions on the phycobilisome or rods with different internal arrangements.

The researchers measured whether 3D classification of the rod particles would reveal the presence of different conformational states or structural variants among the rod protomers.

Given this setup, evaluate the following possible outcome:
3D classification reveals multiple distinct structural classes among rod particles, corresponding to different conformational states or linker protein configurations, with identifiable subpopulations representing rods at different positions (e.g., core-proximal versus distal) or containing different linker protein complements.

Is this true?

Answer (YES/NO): NO